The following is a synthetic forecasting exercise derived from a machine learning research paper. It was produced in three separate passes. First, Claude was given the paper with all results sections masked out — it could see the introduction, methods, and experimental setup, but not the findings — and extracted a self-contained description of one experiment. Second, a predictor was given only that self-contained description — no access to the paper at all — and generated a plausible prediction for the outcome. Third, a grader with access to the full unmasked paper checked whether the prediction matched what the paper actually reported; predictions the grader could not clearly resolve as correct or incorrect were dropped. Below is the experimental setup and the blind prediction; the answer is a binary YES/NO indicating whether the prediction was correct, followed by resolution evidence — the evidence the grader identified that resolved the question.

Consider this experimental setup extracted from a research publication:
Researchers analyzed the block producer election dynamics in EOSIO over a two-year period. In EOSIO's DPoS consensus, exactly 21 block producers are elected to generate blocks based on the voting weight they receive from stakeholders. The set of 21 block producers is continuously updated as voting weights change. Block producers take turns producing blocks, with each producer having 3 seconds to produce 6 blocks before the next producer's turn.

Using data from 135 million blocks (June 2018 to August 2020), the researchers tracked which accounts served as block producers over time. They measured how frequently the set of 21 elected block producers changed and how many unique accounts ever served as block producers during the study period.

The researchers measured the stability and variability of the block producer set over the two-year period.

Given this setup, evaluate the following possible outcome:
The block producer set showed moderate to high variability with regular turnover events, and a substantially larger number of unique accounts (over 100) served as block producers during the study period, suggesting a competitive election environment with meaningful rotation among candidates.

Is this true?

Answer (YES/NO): NO